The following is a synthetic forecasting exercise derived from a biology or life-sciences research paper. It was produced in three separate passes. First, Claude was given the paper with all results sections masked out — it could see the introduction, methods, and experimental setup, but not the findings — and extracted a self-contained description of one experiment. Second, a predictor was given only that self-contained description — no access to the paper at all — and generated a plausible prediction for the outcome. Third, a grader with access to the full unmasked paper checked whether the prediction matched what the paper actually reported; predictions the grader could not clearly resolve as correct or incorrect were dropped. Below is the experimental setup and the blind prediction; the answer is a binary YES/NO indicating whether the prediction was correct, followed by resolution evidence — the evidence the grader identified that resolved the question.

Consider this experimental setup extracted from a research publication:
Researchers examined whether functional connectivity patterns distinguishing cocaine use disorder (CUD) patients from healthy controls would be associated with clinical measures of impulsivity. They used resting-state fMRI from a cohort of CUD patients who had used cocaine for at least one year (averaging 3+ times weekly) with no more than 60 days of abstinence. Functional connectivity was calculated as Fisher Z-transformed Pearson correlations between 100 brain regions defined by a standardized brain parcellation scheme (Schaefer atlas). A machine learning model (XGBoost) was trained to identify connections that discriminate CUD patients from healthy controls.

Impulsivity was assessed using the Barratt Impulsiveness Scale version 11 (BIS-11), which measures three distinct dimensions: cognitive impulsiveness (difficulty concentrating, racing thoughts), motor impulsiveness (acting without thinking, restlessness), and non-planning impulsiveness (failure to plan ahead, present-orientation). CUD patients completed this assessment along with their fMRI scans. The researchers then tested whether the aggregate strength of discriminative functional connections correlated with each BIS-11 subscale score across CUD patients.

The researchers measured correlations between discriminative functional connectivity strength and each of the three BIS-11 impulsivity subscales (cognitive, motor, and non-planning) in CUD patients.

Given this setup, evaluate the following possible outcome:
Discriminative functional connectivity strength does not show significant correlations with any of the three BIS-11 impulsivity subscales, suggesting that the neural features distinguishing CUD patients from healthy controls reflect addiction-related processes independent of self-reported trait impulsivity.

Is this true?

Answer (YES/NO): NO